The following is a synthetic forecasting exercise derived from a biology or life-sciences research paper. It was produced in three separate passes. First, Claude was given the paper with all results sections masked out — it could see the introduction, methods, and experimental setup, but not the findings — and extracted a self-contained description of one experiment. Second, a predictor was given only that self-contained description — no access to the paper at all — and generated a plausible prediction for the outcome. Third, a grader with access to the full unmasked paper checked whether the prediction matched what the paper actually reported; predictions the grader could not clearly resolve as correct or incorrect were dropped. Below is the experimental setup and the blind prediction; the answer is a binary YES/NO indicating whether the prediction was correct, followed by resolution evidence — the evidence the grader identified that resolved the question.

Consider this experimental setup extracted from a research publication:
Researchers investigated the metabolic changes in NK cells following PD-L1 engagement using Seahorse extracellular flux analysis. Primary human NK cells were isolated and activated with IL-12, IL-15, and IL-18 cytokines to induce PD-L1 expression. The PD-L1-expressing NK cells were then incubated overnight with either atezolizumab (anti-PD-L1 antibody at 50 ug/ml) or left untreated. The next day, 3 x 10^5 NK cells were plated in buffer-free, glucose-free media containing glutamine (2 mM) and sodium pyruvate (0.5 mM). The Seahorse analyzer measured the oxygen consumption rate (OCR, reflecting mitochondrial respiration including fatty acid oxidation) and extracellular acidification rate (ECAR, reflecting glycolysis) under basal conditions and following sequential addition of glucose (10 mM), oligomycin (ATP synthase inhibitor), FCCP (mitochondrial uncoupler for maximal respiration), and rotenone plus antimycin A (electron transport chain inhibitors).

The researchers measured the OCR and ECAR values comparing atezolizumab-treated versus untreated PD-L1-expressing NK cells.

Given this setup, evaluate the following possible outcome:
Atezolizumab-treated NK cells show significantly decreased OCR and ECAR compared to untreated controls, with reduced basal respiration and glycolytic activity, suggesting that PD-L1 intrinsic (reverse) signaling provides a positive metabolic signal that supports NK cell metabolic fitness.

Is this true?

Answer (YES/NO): NO